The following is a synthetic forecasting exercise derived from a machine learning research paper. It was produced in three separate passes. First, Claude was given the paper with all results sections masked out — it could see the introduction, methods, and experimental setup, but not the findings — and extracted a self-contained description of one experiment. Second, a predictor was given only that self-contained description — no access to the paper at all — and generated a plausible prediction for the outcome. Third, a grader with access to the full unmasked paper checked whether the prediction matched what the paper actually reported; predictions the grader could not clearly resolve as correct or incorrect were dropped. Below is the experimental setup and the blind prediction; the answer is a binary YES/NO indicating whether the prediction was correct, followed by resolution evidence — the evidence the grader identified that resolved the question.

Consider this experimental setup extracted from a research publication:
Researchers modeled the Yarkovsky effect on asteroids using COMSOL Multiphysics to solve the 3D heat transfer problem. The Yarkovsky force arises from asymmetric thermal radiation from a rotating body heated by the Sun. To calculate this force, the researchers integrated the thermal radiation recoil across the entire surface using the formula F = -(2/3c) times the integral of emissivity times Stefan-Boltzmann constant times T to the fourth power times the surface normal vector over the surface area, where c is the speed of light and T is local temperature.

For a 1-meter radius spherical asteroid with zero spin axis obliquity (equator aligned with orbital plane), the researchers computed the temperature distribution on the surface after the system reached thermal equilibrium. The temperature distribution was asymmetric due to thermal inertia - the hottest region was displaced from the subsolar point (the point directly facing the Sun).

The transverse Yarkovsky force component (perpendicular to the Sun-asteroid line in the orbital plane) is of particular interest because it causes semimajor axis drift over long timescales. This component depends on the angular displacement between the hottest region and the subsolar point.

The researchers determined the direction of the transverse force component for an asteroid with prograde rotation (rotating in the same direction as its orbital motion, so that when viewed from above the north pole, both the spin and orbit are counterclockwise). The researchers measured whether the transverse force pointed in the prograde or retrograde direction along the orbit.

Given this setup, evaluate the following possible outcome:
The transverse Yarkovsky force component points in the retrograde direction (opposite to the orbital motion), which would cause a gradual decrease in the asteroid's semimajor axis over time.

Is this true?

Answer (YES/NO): NO